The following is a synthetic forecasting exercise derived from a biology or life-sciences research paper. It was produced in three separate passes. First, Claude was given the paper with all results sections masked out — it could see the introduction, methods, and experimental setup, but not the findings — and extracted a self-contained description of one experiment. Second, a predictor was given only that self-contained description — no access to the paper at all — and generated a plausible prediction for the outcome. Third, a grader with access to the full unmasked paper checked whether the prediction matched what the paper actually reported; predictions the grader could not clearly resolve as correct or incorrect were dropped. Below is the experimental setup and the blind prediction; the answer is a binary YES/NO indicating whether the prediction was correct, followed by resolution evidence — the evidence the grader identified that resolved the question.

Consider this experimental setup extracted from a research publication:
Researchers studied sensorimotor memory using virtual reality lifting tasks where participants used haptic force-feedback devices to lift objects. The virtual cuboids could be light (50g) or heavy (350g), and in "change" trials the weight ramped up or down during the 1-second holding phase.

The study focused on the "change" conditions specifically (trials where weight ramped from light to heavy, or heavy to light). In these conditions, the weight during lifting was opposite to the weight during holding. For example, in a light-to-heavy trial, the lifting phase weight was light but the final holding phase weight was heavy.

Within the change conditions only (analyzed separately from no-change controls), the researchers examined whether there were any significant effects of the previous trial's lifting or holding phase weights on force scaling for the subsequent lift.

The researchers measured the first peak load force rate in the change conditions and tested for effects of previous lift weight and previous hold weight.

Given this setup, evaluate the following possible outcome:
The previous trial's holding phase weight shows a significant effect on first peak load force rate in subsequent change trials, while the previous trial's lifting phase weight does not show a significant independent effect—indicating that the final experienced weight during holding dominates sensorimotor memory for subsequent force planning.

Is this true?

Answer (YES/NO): NO